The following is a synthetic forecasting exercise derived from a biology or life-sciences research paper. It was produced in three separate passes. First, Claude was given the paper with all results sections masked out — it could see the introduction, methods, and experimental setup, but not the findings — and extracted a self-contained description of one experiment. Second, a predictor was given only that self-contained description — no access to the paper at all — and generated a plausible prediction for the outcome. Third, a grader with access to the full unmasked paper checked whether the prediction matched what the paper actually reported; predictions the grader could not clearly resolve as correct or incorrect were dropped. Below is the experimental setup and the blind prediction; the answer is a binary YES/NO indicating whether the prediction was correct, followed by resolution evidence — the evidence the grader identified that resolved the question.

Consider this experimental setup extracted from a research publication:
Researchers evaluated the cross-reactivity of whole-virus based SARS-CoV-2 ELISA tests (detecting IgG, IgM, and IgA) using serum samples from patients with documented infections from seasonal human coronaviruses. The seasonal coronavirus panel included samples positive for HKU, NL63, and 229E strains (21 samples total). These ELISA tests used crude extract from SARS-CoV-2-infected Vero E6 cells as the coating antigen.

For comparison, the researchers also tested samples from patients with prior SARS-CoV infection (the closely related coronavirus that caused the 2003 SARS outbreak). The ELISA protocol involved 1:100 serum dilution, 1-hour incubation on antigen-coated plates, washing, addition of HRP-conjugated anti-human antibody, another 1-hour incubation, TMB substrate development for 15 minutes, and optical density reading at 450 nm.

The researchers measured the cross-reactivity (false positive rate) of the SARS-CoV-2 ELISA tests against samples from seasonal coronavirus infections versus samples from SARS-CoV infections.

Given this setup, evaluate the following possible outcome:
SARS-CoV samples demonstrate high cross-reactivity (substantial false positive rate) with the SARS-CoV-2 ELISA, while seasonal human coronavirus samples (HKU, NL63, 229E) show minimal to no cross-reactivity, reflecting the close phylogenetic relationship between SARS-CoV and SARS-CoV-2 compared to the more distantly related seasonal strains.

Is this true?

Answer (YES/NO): YES